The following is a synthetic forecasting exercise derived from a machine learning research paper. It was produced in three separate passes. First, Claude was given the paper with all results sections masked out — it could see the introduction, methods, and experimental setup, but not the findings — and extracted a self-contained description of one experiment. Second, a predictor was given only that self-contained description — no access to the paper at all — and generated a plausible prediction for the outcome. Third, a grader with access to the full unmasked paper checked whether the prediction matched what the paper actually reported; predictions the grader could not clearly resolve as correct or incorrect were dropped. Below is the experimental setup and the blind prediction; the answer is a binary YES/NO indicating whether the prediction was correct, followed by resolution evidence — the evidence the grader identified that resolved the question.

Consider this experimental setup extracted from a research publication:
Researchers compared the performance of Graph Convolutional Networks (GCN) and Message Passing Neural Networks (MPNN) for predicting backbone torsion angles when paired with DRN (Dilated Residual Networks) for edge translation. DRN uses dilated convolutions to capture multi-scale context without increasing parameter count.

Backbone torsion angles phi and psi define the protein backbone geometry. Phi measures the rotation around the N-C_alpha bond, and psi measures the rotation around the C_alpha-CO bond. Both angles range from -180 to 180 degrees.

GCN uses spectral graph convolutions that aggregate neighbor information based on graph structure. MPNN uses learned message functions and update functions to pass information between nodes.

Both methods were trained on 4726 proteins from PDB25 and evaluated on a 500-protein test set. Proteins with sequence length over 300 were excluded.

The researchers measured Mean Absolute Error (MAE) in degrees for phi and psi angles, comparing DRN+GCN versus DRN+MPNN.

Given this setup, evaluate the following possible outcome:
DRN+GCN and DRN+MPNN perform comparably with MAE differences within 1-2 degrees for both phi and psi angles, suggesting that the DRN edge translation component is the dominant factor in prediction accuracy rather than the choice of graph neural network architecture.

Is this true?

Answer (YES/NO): NO